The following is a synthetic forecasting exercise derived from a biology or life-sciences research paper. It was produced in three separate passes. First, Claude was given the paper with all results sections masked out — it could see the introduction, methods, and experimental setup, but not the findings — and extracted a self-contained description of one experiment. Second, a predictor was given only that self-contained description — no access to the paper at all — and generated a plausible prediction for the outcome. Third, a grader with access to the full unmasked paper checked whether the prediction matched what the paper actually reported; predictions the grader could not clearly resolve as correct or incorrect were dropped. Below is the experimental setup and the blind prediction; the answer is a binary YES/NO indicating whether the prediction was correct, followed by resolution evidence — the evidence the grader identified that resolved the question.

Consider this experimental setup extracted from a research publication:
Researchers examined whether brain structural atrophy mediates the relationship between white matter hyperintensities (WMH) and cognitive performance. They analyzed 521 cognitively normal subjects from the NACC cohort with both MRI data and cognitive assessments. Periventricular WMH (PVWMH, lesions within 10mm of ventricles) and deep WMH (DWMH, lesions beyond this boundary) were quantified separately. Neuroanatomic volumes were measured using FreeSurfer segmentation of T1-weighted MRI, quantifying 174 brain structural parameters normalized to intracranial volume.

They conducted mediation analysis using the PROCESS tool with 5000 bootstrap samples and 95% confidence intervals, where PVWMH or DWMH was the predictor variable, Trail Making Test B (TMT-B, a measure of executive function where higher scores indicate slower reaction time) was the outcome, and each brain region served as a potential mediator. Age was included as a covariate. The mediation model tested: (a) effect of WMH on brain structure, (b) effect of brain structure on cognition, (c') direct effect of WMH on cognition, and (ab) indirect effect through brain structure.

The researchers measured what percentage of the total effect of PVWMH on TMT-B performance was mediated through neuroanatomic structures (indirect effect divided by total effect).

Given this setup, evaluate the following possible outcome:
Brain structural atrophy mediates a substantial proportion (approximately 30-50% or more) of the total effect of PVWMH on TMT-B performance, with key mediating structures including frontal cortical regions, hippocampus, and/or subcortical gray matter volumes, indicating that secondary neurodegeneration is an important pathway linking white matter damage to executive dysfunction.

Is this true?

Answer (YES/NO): YES